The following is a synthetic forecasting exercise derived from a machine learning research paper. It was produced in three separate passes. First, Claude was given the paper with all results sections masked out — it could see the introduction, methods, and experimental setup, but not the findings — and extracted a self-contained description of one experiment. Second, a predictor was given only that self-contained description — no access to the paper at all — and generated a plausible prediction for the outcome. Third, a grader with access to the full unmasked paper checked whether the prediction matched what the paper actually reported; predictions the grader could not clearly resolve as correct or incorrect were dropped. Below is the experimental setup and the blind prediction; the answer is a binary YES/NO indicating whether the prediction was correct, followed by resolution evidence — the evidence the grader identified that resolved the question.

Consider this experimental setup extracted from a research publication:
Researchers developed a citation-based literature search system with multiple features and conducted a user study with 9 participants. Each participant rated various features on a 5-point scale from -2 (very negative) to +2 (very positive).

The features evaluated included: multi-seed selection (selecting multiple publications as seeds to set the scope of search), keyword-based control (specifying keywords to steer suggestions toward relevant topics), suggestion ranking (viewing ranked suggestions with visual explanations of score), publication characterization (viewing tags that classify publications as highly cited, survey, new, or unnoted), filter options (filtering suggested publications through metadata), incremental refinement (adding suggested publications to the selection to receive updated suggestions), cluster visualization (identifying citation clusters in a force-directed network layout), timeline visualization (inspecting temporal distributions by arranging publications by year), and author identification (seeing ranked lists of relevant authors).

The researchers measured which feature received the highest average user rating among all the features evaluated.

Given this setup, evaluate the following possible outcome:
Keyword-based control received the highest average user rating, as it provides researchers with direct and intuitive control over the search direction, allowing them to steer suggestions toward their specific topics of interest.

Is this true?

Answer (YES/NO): NO